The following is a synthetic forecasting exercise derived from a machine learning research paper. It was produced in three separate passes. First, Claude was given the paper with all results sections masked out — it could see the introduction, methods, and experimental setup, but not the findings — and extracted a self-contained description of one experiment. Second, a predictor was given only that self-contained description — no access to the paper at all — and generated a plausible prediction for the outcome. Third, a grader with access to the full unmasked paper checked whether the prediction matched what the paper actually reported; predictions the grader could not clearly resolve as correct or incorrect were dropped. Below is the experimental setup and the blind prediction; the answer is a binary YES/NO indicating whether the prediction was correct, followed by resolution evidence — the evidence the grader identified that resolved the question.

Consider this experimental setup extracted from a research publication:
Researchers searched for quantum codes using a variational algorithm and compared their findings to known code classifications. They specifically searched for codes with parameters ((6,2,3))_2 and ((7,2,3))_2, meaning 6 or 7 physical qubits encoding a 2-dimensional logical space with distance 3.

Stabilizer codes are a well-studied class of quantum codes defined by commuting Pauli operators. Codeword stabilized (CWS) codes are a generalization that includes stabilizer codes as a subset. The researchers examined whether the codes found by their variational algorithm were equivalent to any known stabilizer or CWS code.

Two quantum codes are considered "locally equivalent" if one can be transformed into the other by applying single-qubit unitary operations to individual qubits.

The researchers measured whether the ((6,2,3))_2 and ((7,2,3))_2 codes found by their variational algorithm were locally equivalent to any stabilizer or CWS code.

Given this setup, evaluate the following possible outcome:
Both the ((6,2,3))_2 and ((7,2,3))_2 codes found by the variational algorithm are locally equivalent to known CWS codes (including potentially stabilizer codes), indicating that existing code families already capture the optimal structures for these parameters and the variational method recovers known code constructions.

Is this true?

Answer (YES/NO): NO